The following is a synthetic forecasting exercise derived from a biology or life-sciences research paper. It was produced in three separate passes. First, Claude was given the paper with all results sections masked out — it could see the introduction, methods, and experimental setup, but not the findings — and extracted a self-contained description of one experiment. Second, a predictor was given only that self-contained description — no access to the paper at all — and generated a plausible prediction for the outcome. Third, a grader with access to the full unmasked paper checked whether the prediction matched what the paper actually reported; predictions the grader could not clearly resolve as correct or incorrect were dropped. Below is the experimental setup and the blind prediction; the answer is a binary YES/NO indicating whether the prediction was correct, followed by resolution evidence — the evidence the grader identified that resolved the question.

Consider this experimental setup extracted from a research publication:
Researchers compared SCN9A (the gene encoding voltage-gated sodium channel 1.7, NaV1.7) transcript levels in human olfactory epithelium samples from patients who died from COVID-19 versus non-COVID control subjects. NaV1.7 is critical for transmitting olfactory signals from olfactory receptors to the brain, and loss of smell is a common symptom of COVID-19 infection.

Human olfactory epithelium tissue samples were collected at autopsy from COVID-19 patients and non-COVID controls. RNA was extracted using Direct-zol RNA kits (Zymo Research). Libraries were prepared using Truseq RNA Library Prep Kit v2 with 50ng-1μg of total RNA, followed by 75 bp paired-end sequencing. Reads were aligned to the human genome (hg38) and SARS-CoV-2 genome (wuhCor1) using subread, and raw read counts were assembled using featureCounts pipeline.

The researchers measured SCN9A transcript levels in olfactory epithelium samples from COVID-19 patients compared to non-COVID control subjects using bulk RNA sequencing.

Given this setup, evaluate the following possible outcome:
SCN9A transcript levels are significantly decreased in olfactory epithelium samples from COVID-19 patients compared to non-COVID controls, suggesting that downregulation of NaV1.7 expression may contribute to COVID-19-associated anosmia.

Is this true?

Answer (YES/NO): YES